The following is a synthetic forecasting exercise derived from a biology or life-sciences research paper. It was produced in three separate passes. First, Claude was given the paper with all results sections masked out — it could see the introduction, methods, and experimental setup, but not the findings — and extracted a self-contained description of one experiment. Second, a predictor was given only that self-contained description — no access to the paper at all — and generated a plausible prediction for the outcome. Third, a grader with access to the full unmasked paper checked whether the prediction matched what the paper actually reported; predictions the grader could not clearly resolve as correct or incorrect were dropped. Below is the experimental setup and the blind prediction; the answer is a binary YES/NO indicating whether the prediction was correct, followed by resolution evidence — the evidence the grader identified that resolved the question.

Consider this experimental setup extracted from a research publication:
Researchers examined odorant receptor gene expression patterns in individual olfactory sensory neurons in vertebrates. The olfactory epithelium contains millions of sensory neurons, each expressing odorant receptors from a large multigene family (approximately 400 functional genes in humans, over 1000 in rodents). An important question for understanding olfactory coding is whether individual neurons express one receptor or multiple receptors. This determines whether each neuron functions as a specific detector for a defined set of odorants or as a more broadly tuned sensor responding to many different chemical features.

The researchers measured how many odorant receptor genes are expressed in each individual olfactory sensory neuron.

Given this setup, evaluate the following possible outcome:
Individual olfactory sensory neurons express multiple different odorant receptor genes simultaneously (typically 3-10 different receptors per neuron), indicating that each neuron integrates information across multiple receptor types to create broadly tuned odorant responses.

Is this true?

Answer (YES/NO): NO